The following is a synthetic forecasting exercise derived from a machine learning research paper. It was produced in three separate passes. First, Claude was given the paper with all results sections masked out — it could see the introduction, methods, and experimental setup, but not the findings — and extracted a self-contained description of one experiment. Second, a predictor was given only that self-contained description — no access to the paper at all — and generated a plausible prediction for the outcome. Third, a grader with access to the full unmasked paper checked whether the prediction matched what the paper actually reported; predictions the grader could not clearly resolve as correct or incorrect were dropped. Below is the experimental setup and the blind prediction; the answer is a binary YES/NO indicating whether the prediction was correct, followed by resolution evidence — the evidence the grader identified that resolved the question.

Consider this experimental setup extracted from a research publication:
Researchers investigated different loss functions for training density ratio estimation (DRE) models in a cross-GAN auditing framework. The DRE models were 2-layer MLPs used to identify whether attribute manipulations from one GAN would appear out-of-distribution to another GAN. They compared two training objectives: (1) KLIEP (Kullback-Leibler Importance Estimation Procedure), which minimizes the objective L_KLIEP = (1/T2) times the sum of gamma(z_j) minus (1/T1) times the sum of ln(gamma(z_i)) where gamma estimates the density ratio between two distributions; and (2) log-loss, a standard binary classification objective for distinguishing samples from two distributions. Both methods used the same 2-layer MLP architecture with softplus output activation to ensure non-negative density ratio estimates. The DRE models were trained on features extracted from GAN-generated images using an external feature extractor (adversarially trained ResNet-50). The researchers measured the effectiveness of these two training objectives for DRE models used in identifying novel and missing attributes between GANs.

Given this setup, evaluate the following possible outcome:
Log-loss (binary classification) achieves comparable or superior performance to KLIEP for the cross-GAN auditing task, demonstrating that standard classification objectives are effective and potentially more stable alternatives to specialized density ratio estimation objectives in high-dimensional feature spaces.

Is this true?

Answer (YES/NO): NO